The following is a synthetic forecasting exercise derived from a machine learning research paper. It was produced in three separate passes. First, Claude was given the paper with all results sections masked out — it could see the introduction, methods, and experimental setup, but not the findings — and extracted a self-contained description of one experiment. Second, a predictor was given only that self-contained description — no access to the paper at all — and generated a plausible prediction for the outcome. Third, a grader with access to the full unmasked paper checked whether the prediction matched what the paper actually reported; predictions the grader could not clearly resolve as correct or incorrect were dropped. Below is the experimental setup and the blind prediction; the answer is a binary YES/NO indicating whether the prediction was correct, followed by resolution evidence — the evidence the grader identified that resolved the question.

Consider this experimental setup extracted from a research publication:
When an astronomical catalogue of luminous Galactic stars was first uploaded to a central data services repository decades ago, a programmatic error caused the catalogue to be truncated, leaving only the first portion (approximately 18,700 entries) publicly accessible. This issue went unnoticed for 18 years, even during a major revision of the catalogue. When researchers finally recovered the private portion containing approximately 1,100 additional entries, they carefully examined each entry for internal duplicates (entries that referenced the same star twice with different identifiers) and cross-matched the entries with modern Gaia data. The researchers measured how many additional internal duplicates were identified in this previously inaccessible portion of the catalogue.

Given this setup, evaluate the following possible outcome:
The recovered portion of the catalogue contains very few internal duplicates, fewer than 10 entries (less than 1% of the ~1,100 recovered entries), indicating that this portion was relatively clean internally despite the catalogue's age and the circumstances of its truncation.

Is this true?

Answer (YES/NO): NO